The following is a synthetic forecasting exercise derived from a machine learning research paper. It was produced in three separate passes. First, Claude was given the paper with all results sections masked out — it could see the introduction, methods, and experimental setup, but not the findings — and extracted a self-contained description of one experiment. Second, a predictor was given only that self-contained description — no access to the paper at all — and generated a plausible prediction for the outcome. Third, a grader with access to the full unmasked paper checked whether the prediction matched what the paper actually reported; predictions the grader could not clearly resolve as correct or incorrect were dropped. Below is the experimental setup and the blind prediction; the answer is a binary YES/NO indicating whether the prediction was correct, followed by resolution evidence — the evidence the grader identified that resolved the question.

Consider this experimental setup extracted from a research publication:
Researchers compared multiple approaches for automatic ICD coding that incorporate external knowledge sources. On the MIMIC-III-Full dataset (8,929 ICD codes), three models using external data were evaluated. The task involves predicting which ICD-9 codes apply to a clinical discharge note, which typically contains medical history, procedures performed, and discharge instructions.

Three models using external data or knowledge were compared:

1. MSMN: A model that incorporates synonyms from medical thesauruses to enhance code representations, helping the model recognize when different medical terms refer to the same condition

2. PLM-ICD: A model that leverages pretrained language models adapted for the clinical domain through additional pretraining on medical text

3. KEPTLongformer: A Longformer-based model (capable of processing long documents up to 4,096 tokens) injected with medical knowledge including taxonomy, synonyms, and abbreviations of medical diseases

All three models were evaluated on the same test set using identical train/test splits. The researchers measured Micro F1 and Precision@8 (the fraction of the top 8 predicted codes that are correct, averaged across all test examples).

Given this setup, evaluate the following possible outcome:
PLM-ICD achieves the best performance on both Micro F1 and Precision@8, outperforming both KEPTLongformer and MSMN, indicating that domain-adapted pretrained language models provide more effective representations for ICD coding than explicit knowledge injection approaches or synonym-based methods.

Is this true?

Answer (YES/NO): NO